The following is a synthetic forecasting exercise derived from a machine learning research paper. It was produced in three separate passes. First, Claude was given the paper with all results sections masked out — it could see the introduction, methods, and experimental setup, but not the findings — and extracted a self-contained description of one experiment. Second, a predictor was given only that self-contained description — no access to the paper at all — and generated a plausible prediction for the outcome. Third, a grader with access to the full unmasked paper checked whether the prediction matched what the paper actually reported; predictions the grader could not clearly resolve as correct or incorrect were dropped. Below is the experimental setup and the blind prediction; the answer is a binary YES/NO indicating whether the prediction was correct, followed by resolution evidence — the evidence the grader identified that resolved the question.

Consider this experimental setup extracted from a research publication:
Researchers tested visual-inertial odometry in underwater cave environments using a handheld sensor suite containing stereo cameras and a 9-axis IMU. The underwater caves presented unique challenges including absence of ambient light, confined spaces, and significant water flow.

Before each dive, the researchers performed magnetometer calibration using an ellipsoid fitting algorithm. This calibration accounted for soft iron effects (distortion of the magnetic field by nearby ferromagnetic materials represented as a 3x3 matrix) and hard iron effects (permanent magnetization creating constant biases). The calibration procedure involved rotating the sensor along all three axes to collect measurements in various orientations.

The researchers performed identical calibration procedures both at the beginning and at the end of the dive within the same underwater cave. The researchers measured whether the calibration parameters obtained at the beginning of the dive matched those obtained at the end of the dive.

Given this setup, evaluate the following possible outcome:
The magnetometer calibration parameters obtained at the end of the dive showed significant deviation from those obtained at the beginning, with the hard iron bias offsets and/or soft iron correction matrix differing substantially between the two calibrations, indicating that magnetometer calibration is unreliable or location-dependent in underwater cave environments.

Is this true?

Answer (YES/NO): NO